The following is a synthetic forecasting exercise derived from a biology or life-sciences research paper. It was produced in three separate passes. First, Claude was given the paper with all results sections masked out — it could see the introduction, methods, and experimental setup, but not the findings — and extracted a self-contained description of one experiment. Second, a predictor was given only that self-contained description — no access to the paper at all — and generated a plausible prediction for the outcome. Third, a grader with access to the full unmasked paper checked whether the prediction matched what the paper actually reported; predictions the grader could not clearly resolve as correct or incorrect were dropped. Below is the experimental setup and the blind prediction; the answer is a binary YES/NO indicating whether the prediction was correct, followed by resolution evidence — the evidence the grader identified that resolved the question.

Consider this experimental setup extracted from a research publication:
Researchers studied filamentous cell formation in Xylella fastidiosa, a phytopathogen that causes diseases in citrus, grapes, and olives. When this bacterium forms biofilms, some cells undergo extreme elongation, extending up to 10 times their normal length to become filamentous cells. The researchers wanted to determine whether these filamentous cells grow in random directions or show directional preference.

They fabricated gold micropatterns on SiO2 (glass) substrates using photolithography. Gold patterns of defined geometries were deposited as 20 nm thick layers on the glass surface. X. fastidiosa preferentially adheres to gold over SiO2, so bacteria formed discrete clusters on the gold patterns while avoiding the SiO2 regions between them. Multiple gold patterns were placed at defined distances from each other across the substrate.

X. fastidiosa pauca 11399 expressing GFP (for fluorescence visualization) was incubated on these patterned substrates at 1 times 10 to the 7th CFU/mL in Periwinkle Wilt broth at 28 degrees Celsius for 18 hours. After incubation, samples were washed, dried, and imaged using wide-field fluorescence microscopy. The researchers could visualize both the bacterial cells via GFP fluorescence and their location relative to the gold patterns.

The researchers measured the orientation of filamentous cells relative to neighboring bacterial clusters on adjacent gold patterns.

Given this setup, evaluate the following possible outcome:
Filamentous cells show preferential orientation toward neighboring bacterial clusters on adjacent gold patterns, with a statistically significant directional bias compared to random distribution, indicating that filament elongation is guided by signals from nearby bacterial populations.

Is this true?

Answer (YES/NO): YES